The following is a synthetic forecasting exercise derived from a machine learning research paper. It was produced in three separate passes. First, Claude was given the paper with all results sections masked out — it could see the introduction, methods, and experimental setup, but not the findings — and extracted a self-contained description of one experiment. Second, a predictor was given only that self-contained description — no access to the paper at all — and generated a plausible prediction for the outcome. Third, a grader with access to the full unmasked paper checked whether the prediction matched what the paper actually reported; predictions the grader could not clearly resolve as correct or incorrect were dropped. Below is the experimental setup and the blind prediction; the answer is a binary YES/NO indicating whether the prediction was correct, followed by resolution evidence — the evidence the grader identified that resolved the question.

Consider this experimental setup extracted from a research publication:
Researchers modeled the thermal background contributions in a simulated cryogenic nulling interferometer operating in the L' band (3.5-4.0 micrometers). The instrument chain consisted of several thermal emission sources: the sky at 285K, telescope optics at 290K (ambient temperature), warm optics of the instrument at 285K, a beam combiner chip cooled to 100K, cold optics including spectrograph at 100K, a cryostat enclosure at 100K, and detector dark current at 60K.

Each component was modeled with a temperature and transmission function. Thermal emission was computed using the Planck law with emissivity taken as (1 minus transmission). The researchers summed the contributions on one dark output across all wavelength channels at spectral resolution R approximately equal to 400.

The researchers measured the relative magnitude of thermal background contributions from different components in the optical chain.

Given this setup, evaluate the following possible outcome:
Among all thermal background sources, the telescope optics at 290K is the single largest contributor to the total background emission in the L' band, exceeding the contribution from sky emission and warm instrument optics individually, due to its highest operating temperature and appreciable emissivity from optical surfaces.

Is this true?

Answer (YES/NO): YES